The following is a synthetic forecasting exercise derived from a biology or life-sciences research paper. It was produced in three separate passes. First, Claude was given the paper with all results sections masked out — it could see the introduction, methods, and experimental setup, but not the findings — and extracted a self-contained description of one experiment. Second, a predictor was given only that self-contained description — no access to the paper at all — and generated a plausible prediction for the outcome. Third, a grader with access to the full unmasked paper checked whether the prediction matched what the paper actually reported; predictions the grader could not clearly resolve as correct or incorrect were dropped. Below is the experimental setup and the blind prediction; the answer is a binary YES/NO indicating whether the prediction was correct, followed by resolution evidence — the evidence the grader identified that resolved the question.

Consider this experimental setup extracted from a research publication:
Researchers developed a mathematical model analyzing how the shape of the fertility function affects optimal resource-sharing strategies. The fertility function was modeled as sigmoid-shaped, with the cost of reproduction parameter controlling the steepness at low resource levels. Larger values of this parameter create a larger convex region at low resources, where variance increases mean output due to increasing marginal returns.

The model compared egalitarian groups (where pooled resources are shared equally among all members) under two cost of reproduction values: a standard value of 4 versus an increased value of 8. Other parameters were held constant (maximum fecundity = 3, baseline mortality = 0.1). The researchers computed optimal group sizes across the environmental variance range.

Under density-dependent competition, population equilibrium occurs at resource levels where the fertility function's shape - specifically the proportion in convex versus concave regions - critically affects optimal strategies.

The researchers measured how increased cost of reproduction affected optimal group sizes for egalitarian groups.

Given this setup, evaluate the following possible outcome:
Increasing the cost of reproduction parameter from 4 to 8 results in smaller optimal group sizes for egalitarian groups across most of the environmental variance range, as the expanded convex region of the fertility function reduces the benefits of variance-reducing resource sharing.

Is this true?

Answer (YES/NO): NO